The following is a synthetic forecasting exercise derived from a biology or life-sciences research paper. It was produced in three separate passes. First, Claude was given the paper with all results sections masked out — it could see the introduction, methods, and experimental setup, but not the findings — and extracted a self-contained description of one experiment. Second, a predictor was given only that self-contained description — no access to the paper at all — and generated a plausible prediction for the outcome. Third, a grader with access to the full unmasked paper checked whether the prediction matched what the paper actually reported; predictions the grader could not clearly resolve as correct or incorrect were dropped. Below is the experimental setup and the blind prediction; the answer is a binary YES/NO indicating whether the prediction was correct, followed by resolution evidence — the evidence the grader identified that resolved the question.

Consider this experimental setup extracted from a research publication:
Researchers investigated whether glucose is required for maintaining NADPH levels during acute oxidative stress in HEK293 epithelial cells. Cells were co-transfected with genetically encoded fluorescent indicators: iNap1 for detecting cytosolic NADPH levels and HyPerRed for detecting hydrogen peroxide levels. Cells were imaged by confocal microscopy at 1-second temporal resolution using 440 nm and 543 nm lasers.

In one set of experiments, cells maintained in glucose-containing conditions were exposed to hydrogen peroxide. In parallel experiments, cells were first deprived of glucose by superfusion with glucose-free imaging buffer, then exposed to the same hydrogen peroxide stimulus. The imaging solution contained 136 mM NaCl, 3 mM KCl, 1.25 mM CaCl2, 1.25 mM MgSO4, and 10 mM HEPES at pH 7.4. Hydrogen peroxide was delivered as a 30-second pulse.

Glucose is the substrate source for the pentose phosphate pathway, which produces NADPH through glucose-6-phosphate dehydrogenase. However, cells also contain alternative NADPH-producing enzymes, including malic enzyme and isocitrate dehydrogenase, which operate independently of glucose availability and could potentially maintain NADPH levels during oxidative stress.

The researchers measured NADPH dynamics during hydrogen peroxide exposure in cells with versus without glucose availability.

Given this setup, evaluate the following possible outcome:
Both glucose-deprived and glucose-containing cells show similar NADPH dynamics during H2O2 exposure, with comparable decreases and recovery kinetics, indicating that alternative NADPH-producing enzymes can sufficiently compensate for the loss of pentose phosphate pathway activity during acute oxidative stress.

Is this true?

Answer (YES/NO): NO